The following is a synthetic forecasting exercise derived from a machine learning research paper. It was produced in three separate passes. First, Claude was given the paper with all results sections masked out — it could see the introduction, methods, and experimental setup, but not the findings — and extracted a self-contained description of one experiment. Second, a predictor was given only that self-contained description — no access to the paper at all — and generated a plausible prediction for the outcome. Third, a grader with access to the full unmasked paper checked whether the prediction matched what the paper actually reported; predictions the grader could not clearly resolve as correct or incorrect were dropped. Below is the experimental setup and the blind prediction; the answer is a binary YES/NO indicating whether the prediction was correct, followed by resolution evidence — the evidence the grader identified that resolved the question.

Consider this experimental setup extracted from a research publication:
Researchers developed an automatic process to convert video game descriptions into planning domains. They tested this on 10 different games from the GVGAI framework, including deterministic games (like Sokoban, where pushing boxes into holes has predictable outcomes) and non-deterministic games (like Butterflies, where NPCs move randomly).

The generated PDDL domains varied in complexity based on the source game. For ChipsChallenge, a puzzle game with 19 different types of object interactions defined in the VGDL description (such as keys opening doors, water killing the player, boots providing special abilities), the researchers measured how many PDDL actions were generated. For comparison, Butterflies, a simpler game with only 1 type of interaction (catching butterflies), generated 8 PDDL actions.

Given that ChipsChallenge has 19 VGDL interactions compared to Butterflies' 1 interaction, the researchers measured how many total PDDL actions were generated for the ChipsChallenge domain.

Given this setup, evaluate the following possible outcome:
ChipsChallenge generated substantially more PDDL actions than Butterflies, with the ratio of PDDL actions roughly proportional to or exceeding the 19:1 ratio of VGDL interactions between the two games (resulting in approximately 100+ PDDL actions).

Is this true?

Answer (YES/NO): NO